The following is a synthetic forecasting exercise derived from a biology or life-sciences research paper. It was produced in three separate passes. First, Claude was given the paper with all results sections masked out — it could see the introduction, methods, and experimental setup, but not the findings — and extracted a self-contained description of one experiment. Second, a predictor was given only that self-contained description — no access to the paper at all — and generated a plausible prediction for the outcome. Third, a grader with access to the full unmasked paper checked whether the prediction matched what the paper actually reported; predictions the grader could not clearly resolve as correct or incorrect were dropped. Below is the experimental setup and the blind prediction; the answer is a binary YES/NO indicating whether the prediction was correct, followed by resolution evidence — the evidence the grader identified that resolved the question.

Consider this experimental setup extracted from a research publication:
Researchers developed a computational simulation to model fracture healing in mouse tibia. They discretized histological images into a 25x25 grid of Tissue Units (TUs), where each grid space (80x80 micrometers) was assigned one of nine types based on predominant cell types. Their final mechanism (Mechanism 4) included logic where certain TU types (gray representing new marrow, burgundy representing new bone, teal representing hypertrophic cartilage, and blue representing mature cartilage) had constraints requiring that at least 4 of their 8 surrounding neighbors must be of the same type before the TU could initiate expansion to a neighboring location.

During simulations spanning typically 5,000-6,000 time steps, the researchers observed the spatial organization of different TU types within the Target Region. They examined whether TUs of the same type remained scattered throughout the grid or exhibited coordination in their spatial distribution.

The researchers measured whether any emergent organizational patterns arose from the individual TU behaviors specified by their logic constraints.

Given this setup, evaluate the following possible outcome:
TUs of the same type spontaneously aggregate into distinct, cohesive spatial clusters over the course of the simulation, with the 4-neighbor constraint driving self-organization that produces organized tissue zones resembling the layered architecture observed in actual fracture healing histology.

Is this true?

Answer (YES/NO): YES